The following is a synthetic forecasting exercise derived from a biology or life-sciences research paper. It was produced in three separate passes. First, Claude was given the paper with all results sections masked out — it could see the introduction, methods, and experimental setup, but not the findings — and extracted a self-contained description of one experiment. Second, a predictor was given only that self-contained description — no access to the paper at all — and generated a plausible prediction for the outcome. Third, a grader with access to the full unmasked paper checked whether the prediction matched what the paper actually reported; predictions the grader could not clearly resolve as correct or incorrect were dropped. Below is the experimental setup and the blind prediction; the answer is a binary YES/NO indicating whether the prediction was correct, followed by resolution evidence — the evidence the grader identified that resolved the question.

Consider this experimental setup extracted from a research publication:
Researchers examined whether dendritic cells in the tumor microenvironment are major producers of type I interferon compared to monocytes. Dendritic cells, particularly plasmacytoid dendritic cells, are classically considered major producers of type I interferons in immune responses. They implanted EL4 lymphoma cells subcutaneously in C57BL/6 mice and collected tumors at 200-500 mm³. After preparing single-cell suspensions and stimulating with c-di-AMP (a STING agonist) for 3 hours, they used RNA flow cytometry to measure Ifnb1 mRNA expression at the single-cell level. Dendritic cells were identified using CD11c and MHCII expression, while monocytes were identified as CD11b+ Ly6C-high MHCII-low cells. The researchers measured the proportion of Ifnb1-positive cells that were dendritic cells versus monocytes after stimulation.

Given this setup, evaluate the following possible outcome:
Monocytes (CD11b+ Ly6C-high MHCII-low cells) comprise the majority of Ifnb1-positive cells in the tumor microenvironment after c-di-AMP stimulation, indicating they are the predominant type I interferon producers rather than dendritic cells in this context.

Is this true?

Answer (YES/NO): YES